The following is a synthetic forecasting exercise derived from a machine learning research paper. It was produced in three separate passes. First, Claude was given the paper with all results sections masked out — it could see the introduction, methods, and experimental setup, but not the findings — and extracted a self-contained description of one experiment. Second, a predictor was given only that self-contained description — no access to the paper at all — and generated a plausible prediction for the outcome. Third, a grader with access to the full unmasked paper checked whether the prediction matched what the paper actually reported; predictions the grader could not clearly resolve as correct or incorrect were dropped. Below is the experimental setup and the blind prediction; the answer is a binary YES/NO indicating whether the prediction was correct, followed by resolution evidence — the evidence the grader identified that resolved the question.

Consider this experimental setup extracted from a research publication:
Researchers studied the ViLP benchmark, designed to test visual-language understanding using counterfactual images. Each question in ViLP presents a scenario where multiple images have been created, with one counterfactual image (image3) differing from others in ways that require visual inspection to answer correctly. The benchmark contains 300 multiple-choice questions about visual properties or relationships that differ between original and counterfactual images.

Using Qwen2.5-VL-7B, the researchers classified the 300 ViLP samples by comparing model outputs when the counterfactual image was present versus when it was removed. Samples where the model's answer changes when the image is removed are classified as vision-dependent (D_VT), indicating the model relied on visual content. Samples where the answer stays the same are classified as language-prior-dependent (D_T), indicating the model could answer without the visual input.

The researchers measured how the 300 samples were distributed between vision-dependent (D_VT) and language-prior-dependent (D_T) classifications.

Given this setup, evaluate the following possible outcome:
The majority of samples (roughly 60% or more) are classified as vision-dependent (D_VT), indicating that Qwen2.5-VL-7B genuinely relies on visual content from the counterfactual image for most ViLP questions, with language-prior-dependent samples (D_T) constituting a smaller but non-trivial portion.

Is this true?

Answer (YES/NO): YES